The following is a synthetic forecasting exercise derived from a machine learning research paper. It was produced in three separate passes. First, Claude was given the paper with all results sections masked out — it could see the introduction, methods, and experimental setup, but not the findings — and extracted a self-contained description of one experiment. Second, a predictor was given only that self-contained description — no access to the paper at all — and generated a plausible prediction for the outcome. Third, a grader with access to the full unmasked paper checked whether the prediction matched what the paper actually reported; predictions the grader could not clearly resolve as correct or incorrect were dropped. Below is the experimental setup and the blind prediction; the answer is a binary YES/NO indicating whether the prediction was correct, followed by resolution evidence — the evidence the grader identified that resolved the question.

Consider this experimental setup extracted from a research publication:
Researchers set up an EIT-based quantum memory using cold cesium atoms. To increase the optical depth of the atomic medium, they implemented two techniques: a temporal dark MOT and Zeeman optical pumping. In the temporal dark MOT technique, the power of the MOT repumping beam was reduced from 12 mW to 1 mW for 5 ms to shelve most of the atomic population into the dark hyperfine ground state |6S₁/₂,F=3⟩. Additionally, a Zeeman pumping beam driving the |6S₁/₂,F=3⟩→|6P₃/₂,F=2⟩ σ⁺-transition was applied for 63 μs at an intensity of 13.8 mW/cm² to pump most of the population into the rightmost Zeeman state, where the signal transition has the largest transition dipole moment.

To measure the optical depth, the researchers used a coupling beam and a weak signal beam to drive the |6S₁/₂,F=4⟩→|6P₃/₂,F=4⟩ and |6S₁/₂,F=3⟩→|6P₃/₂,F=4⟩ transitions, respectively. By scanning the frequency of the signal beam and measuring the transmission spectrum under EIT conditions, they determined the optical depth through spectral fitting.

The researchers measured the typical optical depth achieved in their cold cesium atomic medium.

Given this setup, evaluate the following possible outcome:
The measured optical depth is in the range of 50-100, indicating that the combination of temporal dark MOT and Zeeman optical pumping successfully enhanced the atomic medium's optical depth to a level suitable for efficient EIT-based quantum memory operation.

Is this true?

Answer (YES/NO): YES